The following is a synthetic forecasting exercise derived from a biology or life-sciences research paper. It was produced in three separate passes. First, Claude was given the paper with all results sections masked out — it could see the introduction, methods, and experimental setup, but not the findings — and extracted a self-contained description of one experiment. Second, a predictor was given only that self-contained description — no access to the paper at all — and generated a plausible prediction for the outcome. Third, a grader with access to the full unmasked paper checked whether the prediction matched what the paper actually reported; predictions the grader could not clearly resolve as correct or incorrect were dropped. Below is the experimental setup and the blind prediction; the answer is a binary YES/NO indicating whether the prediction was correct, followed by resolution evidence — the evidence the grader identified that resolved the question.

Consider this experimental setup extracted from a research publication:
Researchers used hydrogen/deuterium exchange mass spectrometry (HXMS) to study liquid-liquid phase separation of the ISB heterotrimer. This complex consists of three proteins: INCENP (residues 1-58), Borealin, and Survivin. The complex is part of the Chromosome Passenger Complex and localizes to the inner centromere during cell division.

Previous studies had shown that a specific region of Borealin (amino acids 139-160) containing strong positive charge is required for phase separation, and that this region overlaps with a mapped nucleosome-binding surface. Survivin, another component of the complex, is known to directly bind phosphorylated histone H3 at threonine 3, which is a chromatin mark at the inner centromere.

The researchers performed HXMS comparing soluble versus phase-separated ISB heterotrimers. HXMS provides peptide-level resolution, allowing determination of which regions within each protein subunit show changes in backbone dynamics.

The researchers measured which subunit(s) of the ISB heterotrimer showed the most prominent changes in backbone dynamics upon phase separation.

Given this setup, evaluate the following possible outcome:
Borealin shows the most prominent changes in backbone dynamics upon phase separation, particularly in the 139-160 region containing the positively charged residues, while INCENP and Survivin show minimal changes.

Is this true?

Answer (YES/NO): NO